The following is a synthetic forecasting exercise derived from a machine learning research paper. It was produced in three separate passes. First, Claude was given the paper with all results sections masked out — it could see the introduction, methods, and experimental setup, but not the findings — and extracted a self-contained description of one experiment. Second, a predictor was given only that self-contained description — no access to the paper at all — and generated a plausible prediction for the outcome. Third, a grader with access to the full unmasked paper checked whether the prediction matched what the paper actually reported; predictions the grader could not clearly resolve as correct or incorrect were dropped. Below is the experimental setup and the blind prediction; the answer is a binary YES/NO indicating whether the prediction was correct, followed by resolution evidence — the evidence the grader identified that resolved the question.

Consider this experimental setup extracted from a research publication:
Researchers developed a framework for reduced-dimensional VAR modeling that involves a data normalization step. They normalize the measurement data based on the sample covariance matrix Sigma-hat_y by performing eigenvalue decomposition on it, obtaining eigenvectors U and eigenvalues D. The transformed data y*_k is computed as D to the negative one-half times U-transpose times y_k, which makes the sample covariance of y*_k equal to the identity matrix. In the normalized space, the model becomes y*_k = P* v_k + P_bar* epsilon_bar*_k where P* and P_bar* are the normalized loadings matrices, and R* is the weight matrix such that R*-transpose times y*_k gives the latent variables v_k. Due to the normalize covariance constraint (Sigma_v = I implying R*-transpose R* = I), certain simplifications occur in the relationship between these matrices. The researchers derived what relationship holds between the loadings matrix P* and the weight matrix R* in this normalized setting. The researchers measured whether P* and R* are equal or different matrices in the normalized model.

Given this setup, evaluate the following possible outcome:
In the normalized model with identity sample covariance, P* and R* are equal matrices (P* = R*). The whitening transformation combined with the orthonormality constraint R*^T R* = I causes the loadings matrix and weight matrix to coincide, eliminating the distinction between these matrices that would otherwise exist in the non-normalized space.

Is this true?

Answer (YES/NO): YES